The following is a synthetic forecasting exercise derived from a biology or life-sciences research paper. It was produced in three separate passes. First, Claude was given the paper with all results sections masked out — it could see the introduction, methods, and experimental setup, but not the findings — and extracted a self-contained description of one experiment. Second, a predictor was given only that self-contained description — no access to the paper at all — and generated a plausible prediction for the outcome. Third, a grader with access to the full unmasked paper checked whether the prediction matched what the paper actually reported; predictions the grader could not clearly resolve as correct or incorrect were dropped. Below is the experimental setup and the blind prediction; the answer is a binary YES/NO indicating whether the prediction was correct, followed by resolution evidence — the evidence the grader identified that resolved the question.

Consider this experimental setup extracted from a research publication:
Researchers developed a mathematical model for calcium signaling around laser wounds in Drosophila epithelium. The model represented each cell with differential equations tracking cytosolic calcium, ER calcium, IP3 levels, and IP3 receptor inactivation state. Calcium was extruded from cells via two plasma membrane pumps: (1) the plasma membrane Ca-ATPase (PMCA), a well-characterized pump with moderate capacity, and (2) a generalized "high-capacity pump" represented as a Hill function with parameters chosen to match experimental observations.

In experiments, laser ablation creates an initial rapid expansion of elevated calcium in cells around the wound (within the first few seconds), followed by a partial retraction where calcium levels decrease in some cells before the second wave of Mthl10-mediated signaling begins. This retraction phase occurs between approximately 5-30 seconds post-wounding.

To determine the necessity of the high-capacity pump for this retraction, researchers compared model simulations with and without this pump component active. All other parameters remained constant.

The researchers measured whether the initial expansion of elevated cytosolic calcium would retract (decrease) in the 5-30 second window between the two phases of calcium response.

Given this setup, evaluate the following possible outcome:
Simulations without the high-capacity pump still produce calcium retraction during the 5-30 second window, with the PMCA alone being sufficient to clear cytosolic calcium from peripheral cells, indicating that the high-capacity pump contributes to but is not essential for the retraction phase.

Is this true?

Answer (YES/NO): NO